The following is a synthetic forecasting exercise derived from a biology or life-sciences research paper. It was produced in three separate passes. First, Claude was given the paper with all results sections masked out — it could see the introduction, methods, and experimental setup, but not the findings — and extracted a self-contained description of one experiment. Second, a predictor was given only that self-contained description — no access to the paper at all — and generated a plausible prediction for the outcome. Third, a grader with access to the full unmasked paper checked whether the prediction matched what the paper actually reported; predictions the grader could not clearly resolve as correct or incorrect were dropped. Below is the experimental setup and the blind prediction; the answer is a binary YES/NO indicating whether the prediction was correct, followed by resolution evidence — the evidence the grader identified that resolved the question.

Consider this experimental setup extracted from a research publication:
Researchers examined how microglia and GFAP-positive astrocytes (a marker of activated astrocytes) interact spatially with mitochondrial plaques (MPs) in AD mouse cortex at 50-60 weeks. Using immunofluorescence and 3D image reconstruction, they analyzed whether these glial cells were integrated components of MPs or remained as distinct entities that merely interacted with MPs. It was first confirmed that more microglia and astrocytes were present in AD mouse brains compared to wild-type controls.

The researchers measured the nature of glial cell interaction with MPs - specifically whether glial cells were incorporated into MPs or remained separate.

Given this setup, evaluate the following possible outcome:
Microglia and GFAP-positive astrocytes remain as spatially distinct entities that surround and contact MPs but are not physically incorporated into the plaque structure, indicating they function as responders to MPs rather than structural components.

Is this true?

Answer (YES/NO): YES